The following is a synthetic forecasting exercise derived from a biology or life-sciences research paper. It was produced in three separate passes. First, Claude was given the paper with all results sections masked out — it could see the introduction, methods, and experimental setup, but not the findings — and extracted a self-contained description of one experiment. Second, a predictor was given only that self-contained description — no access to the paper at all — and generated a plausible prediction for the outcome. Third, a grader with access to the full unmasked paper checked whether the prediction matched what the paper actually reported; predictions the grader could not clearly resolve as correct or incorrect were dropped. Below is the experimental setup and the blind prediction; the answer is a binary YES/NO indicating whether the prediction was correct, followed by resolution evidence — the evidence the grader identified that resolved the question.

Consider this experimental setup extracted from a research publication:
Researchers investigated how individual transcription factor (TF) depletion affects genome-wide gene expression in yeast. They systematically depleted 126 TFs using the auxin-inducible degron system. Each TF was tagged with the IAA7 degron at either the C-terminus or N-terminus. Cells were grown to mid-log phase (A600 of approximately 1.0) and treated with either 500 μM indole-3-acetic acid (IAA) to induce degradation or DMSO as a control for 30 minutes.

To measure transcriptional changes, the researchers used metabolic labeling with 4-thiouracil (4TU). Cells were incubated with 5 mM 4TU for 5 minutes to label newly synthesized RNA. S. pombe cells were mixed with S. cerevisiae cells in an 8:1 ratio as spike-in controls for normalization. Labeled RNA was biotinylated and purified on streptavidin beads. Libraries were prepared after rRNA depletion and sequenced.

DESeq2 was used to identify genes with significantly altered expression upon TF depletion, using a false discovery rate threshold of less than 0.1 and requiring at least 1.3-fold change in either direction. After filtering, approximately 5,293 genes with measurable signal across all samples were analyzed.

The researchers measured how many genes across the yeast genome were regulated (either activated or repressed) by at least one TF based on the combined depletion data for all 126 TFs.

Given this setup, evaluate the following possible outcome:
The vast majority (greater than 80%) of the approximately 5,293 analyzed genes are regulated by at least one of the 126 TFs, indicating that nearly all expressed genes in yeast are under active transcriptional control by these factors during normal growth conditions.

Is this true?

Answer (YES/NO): YES